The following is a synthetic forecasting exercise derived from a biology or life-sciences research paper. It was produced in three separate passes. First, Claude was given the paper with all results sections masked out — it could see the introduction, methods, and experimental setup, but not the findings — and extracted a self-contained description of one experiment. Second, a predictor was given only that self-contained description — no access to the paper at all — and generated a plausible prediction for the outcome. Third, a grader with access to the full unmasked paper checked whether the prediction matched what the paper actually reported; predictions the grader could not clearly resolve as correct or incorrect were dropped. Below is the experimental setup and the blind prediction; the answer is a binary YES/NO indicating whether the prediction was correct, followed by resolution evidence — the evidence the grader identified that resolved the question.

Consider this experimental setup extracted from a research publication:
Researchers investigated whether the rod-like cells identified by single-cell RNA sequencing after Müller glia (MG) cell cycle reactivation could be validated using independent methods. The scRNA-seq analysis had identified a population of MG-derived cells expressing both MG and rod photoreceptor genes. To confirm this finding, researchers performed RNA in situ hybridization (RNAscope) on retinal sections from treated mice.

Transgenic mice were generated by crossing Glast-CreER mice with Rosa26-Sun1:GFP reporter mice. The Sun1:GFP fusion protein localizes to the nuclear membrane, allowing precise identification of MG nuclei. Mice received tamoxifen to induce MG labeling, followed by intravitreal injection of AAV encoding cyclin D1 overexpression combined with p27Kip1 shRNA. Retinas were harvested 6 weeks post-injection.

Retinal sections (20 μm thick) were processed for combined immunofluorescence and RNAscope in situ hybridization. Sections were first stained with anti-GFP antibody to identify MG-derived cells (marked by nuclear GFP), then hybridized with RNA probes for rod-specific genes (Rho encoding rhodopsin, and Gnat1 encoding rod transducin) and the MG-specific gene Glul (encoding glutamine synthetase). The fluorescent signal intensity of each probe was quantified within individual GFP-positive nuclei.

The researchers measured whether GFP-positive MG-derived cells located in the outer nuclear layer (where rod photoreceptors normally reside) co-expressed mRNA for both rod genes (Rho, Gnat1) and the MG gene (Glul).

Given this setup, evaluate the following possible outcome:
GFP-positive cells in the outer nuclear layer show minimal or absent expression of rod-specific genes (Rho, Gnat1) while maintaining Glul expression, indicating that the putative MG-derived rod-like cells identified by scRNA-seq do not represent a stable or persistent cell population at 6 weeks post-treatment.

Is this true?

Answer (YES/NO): NO